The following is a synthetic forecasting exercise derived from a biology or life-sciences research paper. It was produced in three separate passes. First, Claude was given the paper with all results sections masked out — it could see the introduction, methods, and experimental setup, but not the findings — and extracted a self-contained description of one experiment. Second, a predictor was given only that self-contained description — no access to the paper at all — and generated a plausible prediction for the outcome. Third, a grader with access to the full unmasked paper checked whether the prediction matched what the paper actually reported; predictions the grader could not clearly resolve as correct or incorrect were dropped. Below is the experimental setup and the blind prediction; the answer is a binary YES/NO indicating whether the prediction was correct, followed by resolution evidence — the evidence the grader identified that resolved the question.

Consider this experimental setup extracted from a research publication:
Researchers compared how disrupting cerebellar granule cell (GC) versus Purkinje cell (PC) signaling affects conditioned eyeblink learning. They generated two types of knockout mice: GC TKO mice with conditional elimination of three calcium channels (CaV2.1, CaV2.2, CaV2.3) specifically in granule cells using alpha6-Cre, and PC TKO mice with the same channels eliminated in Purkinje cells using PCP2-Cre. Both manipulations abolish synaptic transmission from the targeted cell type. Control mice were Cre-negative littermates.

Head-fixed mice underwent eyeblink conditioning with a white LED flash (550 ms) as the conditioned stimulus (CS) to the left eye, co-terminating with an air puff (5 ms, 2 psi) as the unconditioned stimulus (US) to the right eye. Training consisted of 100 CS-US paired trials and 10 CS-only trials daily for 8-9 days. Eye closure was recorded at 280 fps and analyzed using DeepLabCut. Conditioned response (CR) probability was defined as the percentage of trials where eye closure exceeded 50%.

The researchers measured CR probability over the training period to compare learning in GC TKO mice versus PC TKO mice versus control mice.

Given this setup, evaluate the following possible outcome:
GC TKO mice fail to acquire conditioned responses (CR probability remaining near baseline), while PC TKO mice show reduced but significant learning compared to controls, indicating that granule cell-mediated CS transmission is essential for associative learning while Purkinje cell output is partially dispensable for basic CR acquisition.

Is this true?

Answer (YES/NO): NO